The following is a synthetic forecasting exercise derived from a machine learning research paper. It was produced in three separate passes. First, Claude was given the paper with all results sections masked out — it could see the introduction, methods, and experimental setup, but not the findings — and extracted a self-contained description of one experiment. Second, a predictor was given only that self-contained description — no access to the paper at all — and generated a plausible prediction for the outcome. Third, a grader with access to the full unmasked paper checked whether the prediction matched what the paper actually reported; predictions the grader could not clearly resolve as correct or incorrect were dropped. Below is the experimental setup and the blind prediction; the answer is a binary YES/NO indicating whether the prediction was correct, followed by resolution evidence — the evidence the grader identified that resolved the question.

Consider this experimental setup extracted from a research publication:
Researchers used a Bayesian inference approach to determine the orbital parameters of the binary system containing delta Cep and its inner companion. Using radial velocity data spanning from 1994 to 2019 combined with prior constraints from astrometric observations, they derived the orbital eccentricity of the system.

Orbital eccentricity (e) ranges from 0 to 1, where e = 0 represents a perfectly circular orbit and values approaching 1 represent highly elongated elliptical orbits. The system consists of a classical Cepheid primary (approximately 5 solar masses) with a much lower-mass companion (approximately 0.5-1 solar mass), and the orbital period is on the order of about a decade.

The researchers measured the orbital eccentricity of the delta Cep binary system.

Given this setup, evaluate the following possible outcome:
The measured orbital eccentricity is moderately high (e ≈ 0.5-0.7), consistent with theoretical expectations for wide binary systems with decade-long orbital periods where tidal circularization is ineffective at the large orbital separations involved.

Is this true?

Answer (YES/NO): NO